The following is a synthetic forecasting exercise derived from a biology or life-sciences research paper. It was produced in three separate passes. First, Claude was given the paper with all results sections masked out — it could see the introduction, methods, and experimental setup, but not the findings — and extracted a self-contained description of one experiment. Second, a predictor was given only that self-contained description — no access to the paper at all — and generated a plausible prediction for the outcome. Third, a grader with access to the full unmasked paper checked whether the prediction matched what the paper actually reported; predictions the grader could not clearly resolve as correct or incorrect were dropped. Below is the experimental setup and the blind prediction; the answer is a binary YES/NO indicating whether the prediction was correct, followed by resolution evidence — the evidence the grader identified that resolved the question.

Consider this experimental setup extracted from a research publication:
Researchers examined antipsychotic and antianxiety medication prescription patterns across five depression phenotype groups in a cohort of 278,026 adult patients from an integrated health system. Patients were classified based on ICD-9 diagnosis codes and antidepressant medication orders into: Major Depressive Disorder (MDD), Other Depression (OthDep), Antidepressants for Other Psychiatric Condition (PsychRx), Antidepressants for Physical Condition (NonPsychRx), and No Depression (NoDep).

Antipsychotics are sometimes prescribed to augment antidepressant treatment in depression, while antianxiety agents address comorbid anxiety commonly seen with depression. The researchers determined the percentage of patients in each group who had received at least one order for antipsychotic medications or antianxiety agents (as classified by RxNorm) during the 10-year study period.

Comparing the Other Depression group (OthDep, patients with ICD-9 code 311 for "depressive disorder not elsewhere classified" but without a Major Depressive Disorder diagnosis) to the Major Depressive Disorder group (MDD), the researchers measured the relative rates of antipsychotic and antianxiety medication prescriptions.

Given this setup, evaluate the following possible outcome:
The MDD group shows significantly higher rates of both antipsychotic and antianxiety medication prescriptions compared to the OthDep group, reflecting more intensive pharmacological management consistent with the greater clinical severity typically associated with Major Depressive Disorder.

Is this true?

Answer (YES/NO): YES